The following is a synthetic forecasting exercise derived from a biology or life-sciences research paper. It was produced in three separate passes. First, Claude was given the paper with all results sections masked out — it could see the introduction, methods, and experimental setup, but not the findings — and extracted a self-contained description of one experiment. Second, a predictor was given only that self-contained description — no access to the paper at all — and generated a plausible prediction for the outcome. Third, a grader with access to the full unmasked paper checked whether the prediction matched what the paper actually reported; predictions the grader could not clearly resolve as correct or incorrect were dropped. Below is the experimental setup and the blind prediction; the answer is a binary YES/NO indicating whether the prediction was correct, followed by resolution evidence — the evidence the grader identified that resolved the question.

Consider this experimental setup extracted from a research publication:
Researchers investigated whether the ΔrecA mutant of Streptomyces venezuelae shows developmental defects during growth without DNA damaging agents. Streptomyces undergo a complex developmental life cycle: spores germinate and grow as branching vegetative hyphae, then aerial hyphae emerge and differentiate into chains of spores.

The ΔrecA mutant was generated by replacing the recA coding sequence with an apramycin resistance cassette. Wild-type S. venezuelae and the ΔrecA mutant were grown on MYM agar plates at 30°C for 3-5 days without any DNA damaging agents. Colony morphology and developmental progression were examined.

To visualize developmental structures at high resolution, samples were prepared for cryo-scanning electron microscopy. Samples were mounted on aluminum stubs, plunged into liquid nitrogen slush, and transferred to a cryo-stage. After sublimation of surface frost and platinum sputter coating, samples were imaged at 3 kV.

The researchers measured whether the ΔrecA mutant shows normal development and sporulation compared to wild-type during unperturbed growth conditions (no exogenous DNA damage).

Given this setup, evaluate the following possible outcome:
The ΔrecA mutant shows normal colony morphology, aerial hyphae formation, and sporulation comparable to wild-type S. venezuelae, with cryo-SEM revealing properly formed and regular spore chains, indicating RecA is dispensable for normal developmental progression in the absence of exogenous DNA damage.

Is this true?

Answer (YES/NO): NO